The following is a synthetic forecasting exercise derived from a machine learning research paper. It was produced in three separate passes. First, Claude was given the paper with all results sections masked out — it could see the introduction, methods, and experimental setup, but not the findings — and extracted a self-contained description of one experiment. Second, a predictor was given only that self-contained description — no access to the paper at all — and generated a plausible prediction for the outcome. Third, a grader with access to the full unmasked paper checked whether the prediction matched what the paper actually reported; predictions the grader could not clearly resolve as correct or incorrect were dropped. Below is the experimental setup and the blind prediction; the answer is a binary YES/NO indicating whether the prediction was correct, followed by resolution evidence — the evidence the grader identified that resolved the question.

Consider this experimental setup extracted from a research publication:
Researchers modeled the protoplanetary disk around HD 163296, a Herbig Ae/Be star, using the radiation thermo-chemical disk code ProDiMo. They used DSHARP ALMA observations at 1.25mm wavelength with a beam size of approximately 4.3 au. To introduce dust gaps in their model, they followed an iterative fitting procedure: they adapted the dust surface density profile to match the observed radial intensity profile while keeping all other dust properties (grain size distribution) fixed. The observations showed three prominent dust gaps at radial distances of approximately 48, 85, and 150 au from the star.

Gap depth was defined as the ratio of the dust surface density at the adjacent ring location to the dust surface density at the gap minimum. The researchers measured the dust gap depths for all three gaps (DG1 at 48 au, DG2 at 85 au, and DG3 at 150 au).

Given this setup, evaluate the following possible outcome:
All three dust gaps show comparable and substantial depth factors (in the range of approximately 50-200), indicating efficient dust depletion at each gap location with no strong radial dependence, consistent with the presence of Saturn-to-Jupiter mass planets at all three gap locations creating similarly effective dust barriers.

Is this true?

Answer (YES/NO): NO